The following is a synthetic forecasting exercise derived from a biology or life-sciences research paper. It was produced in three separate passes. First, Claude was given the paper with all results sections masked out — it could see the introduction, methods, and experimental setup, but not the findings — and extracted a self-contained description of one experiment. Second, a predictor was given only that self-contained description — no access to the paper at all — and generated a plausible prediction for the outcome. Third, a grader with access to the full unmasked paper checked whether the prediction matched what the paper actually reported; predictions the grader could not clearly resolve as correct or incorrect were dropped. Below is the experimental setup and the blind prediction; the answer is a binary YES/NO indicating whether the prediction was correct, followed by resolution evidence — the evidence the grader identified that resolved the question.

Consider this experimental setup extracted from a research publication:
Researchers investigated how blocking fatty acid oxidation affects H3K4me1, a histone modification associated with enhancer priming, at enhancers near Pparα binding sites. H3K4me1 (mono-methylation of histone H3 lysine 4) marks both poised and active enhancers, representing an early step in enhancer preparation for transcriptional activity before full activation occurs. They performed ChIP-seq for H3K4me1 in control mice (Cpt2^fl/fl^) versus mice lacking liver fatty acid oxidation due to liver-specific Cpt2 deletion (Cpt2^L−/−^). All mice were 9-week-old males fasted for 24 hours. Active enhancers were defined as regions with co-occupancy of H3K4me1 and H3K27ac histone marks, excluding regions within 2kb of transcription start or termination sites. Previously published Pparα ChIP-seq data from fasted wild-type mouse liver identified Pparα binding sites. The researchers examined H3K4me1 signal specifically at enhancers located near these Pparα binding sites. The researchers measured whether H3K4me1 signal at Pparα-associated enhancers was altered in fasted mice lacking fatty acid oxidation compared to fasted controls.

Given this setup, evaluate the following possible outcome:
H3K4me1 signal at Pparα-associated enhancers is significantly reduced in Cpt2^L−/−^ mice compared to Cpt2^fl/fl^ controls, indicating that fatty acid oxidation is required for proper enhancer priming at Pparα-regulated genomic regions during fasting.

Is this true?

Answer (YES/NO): NO